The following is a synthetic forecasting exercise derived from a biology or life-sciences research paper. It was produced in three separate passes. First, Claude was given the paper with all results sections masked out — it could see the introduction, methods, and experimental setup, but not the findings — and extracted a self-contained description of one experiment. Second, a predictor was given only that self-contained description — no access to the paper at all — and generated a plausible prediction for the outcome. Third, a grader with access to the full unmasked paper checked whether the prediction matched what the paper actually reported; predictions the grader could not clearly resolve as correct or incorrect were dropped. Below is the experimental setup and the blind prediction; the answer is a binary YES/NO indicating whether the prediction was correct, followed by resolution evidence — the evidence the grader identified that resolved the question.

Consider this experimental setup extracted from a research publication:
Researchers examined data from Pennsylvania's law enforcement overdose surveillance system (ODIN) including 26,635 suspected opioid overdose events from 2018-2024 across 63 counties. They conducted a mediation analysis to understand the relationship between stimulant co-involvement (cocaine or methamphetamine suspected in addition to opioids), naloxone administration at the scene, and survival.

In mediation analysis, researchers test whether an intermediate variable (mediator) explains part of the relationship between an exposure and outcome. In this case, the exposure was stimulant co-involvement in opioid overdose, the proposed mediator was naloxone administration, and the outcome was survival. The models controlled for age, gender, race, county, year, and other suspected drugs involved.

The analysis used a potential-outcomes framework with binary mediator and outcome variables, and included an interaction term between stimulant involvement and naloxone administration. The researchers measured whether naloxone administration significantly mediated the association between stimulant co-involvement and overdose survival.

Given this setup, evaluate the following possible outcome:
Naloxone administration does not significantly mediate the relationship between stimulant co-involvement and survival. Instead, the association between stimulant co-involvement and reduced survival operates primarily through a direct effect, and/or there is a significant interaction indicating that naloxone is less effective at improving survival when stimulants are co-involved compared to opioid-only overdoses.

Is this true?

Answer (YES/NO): NO